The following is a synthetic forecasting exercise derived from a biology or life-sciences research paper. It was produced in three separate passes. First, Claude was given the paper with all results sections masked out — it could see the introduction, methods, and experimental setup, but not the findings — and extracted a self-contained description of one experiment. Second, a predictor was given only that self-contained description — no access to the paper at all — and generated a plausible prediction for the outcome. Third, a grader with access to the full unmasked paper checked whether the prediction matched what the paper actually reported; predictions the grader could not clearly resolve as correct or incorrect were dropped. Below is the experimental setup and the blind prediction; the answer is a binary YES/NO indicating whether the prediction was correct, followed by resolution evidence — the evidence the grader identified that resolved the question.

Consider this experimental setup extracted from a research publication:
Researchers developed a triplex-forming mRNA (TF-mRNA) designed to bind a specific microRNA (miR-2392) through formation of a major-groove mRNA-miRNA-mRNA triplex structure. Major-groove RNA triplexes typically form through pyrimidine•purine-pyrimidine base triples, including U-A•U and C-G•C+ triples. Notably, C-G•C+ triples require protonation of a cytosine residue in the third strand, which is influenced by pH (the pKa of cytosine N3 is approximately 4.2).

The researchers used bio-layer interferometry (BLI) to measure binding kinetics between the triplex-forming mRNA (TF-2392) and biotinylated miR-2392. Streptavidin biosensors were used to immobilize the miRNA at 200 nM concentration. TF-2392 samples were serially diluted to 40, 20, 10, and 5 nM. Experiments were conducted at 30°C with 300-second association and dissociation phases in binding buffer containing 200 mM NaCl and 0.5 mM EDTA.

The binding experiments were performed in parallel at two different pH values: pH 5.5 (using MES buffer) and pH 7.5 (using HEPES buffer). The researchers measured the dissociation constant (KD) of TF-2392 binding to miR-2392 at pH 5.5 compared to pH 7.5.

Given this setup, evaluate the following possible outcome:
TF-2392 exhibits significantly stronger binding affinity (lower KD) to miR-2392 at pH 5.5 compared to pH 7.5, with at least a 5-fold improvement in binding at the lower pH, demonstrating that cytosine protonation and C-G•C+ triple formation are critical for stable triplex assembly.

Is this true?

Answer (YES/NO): NO